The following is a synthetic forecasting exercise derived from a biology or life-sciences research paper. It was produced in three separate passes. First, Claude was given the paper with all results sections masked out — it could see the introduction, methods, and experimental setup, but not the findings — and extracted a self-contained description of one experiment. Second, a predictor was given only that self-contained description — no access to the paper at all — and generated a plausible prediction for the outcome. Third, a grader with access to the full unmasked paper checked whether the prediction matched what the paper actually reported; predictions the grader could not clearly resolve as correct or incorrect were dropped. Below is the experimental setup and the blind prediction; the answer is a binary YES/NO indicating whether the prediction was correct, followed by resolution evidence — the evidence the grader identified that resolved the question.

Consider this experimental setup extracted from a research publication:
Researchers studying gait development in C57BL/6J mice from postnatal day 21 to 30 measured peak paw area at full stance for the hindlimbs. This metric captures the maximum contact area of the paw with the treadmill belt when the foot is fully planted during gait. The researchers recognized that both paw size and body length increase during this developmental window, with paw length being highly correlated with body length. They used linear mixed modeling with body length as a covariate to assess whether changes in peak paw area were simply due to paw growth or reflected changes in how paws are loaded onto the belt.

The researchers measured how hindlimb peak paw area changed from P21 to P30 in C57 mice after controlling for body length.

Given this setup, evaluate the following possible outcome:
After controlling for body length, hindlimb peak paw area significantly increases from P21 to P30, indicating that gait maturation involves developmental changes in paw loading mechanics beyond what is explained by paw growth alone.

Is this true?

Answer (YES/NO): NO